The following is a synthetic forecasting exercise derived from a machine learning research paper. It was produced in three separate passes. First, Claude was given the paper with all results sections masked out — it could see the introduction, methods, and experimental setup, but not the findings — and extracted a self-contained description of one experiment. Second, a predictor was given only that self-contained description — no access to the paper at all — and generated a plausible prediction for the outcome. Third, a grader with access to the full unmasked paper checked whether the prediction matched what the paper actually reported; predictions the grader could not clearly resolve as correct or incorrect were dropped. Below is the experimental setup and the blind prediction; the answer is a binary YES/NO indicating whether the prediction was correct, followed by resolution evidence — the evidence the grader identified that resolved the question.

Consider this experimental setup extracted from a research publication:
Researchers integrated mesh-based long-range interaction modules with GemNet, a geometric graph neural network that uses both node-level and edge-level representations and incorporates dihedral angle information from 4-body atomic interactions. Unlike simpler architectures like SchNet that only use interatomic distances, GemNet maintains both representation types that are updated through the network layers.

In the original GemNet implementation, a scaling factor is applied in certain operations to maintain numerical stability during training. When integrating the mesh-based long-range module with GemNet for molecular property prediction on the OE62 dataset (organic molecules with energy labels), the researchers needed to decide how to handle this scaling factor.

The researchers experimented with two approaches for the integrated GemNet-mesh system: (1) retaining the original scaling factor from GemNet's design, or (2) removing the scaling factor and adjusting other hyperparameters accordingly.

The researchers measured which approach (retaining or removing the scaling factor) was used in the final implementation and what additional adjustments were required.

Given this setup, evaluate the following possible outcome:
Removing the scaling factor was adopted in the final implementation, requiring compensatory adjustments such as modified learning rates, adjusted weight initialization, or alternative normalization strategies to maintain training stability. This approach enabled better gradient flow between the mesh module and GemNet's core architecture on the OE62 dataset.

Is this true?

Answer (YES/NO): NO